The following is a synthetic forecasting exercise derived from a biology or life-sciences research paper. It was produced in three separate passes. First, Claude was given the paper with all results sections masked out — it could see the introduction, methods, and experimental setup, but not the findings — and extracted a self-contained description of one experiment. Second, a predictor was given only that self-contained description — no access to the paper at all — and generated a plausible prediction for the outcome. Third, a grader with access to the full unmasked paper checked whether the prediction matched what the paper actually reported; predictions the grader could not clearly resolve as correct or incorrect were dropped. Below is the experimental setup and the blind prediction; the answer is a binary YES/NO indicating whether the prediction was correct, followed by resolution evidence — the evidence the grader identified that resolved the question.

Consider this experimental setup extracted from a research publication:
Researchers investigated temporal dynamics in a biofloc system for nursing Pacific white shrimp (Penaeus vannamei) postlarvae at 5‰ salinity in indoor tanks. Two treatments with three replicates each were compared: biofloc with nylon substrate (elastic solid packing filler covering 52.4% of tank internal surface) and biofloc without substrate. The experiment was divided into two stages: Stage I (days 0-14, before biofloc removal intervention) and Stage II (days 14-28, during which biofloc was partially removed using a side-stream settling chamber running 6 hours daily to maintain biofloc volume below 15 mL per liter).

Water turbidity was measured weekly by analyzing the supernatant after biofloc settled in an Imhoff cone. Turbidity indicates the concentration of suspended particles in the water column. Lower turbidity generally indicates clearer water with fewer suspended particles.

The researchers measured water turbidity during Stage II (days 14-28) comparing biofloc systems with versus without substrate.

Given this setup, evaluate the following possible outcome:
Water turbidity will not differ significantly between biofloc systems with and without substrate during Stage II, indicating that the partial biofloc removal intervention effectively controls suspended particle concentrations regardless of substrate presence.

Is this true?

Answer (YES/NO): NO